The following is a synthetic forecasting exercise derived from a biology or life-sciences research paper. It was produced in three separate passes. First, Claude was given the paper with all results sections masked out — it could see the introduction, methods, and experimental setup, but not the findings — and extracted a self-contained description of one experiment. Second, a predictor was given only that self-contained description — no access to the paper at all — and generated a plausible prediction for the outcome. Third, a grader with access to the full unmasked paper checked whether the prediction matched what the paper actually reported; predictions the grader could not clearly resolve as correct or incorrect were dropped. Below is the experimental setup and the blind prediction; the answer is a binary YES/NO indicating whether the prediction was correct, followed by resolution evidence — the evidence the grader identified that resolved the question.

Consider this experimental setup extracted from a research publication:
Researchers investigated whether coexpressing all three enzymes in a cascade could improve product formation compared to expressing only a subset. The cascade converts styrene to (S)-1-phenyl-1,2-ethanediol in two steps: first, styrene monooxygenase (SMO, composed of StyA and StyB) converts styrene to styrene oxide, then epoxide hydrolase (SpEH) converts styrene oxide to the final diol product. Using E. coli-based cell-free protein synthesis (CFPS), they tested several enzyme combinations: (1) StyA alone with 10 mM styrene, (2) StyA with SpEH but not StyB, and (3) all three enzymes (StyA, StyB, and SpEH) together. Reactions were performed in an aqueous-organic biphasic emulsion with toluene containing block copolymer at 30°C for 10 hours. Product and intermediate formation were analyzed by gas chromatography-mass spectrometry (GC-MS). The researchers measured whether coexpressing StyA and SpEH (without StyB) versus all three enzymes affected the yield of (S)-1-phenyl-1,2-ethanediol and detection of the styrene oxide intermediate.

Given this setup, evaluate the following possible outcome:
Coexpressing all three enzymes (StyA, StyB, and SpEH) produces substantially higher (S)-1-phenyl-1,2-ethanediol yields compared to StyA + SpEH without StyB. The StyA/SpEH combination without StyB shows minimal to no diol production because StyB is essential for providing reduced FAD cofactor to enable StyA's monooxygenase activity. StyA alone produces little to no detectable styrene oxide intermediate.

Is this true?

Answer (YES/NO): NO